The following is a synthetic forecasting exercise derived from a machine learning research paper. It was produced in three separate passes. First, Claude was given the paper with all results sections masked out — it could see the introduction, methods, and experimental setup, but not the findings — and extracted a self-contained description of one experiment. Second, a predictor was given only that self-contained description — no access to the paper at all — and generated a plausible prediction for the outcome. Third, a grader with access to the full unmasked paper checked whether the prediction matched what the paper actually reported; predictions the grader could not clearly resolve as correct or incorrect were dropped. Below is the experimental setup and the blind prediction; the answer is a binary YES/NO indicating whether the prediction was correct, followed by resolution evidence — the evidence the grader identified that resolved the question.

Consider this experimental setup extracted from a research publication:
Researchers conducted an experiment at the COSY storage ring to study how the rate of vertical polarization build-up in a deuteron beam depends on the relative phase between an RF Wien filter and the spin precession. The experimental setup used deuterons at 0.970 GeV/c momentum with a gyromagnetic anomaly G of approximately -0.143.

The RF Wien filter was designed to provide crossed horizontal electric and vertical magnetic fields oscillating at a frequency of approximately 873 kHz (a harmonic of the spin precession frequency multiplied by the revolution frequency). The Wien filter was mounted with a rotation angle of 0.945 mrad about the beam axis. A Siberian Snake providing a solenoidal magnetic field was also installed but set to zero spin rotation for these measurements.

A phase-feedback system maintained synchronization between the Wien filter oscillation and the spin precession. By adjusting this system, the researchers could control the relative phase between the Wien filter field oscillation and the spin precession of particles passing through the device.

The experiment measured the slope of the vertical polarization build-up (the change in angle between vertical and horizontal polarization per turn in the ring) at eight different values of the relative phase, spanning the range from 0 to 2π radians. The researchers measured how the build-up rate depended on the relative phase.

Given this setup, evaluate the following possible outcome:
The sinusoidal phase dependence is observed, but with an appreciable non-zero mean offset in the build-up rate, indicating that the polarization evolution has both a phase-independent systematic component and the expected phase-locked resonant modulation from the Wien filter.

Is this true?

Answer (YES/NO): NO